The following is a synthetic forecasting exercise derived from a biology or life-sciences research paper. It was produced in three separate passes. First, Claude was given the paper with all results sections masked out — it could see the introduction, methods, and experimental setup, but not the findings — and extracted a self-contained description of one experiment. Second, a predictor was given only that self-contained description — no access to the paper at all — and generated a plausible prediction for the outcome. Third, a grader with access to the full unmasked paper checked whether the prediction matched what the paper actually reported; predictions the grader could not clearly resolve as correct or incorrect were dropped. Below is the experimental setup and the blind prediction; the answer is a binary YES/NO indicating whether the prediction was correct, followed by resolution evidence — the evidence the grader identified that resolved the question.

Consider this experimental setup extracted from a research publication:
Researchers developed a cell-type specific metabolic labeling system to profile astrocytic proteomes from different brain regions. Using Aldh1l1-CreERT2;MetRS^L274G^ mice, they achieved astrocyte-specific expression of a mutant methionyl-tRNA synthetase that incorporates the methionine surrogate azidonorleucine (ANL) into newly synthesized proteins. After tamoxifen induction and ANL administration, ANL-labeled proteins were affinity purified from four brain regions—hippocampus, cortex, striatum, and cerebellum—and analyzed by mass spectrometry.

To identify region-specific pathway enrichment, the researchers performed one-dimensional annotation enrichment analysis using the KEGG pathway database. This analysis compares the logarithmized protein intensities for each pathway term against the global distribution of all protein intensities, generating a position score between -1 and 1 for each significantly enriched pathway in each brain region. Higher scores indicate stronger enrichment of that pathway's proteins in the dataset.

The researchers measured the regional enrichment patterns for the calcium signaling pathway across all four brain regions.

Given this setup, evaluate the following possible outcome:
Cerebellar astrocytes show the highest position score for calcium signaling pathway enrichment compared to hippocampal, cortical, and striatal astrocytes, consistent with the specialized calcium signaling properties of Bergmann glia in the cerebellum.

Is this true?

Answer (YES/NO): YES